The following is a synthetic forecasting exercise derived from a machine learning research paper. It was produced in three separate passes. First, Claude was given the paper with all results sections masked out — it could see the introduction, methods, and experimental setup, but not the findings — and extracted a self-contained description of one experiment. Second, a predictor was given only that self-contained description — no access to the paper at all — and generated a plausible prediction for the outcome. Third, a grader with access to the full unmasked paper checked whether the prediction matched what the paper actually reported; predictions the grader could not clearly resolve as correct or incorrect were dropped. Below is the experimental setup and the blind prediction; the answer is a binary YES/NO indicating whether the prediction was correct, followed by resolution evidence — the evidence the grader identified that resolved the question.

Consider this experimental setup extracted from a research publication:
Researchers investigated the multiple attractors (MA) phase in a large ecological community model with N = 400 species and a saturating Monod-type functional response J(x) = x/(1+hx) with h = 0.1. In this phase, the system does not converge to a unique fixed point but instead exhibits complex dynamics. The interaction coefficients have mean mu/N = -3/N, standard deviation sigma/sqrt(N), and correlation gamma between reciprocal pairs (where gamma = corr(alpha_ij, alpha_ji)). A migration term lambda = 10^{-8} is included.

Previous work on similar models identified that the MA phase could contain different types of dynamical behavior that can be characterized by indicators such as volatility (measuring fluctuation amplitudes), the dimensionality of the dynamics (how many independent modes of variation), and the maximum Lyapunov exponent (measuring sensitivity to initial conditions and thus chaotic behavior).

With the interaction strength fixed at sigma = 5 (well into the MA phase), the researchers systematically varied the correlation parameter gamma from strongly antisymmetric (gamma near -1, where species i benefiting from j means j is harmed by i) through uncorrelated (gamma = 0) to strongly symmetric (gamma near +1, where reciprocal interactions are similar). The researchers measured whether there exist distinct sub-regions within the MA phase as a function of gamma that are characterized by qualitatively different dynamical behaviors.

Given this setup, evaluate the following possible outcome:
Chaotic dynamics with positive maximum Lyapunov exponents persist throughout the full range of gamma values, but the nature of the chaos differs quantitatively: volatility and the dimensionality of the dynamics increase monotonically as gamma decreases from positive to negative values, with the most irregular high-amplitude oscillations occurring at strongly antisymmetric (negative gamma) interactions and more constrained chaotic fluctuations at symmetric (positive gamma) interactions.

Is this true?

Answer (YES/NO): NO